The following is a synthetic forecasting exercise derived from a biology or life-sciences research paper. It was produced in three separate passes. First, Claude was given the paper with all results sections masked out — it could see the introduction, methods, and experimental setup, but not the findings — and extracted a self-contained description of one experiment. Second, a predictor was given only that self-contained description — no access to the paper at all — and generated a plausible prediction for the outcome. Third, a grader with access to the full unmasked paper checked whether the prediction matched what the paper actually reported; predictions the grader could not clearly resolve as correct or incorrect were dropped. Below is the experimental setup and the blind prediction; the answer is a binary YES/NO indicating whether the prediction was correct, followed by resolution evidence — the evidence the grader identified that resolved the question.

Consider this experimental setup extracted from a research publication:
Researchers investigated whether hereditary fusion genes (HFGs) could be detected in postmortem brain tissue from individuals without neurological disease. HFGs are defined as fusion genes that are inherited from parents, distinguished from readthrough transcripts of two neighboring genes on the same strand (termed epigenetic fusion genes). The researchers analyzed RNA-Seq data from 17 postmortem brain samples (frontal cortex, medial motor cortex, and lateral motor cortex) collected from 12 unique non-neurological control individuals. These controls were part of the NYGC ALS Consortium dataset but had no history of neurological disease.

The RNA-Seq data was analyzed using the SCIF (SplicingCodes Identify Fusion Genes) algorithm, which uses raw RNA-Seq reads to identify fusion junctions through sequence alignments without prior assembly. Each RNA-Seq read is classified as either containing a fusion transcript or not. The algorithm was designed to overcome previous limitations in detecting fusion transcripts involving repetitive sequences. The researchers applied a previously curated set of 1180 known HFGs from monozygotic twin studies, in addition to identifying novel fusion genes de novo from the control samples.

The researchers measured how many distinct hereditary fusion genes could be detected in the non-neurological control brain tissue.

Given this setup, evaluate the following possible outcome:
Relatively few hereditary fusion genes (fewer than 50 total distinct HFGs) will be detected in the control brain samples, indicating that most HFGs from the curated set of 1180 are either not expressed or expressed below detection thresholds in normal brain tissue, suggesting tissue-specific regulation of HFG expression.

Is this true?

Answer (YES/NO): NO